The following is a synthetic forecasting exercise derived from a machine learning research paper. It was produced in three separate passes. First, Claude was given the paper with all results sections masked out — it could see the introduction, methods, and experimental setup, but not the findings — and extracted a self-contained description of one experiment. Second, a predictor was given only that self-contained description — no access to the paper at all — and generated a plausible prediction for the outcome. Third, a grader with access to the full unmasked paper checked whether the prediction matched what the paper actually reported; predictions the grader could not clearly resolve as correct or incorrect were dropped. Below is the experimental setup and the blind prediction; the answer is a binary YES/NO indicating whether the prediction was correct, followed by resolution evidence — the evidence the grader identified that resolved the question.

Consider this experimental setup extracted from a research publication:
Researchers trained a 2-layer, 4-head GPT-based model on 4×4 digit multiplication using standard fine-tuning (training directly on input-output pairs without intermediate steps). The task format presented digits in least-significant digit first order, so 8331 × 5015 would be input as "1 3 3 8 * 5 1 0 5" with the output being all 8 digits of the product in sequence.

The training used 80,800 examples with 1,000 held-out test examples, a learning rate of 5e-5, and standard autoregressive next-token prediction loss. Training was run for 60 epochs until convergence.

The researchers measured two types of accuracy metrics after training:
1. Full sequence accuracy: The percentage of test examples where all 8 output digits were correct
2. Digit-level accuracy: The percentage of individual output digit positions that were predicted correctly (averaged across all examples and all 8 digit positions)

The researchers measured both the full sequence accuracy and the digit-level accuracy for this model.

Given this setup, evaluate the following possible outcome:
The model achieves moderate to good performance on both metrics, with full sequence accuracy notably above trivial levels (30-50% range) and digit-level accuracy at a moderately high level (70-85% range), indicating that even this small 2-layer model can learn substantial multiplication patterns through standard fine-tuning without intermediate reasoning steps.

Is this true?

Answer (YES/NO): NO